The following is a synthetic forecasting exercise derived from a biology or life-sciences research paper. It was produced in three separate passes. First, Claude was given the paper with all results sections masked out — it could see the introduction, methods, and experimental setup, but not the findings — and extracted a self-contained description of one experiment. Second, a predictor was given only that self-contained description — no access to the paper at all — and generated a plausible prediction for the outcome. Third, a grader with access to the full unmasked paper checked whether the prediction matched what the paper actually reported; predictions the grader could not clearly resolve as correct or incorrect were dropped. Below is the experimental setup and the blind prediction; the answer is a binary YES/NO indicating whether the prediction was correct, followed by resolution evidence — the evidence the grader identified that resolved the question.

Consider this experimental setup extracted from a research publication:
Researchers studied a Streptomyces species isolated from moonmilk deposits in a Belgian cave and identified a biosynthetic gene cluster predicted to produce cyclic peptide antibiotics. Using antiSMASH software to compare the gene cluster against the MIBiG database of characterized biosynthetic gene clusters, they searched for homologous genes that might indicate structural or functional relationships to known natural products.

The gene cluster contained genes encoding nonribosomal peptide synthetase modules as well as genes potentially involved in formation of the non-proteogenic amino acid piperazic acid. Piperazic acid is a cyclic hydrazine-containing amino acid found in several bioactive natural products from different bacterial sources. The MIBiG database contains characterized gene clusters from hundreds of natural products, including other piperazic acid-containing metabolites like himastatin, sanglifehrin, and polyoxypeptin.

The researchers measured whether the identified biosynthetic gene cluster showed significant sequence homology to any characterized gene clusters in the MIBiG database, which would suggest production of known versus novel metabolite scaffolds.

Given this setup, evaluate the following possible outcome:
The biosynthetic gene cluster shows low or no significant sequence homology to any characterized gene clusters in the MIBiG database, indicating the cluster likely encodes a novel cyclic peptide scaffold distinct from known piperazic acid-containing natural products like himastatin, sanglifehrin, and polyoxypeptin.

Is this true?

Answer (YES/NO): YES